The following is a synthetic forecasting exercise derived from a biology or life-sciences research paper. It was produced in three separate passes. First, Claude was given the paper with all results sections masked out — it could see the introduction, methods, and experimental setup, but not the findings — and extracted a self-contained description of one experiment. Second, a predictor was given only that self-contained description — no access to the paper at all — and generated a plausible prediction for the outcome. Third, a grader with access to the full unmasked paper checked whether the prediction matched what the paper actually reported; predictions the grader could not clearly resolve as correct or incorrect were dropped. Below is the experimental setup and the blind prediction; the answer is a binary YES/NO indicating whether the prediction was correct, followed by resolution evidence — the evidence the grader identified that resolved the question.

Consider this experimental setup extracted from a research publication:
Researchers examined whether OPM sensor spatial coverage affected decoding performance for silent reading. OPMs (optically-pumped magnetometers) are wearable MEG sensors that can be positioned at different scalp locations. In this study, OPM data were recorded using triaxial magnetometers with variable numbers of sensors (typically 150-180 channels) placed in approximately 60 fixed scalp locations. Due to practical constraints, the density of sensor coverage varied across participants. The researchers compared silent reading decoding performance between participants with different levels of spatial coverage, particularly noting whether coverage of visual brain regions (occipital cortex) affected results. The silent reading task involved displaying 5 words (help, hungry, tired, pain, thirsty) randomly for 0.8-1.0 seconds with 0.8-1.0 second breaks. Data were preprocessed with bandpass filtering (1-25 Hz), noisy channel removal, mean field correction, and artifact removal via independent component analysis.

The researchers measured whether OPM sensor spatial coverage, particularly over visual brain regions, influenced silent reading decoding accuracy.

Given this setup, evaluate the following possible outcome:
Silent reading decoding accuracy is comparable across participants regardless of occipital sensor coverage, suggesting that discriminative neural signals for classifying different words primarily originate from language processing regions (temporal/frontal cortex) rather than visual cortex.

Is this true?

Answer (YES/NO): NO